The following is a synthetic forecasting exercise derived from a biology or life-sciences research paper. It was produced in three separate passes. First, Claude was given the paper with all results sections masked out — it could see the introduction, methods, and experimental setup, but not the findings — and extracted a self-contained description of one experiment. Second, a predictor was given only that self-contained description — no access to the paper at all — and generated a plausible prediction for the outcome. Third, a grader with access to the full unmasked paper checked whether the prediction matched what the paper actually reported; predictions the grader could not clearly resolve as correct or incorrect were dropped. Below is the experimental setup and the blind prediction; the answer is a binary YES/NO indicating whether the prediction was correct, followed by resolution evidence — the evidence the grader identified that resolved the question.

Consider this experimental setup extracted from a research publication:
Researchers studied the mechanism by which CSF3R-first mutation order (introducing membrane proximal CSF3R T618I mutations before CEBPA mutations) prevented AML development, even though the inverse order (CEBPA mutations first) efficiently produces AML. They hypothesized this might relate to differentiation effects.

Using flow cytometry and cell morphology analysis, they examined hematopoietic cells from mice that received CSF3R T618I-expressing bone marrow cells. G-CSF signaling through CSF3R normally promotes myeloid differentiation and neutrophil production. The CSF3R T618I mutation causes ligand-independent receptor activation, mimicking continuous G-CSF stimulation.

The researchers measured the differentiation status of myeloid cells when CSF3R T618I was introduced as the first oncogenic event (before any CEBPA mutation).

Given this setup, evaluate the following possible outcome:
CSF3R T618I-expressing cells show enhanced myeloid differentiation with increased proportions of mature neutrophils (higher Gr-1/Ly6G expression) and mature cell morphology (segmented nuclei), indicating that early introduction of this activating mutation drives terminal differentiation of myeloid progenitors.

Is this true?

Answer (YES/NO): YES